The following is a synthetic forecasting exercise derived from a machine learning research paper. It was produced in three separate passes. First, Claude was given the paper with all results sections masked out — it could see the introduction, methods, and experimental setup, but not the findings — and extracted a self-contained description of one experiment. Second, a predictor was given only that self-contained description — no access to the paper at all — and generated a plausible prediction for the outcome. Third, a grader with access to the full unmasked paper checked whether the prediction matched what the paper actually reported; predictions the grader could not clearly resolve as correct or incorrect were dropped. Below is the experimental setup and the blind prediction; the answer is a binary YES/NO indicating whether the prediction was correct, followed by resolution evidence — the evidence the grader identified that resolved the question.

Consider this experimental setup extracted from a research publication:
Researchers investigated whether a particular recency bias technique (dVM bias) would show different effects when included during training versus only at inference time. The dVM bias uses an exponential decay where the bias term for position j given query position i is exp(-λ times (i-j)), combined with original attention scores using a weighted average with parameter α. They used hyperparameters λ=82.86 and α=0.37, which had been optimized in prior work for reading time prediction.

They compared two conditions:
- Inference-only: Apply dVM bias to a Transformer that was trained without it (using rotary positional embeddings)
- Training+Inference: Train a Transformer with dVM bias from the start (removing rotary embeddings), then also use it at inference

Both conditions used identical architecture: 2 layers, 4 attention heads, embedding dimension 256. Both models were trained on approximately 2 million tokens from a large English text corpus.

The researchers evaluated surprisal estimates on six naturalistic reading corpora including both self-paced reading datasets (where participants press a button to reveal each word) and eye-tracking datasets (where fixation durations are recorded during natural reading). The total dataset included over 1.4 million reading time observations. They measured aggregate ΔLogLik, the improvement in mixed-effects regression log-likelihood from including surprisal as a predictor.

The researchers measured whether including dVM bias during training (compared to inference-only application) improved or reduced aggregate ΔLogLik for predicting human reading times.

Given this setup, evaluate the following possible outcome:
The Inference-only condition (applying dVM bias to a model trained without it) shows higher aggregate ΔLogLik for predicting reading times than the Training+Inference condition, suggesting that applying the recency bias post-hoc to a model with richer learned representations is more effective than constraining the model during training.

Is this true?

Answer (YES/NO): YES